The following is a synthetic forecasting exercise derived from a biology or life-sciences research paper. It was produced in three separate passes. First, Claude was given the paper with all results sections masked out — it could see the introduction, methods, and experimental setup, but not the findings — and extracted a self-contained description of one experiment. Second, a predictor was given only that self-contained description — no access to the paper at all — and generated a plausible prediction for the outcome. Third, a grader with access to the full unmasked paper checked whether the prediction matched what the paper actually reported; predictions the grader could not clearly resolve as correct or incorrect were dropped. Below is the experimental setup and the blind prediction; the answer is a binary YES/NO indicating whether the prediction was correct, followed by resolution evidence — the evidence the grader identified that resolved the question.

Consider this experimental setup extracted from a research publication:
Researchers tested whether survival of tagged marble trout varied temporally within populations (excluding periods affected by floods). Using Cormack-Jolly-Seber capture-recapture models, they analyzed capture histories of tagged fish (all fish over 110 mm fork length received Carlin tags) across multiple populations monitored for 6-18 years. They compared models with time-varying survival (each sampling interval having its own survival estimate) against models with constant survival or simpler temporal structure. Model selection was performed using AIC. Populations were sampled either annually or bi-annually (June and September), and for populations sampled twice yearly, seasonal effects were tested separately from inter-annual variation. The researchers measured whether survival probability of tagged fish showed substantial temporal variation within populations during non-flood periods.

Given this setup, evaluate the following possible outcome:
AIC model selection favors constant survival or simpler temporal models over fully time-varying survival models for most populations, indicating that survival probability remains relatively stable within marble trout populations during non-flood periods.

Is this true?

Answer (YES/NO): YES